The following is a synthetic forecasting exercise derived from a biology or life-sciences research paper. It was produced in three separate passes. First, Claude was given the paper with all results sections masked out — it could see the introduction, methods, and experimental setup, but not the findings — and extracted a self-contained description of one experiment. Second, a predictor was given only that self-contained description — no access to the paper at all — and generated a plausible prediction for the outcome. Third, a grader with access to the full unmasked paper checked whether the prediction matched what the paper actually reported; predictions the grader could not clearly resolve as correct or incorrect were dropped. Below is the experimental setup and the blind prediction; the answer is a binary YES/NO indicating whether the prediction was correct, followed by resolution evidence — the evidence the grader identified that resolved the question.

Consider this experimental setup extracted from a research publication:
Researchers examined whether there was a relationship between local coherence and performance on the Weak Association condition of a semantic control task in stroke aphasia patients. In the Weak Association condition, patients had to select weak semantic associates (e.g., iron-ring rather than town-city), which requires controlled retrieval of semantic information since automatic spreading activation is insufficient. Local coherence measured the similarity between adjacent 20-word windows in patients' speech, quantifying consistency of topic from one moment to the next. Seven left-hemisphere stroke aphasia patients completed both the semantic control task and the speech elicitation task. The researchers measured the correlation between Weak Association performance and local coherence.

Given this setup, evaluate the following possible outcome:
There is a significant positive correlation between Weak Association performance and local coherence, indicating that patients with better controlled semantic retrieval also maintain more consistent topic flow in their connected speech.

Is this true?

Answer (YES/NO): NO